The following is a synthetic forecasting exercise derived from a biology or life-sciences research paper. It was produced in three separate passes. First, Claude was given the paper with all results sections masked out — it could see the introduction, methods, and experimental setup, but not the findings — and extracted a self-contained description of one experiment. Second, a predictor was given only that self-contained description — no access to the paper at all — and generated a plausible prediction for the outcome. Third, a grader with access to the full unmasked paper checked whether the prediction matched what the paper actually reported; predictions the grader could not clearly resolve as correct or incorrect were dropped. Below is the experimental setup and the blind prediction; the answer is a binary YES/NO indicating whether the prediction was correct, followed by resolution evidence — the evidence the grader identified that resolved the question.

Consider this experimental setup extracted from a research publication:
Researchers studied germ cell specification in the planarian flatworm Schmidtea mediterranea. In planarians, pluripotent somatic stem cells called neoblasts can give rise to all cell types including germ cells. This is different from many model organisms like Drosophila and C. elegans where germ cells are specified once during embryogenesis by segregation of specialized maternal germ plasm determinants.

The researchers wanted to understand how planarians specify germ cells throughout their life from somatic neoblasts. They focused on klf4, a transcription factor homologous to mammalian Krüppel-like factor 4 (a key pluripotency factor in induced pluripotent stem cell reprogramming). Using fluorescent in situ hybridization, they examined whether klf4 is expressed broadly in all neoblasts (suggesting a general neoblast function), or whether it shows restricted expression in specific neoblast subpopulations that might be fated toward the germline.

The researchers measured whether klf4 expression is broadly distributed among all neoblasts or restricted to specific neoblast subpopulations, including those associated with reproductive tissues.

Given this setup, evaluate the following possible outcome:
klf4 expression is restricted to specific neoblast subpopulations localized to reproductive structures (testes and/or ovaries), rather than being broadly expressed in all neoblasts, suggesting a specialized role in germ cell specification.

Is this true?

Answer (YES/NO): YES